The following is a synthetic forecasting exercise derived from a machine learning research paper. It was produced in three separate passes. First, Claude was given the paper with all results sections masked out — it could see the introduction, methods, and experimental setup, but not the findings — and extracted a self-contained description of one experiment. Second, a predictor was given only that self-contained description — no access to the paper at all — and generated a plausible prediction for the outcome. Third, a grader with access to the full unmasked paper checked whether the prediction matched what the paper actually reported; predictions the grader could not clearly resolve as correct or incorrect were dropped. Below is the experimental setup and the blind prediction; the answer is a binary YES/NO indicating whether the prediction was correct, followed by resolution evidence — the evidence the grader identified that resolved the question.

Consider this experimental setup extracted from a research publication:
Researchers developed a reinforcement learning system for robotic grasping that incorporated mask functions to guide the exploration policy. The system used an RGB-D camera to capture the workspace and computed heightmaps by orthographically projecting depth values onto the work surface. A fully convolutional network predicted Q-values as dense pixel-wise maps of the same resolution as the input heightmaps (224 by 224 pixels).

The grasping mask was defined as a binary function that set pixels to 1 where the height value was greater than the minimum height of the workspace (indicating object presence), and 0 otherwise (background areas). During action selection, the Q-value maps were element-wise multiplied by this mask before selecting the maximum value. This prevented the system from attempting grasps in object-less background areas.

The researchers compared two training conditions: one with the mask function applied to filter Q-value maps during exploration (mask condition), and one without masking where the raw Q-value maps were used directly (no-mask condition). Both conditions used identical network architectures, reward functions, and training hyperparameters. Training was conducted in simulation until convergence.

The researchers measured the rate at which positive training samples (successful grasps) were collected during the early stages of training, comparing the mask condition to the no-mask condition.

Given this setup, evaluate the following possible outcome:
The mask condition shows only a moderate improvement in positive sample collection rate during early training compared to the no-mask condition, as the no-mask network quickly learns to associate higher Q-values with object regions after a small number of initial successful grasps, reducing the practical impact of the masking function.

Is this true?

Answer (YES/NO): NO